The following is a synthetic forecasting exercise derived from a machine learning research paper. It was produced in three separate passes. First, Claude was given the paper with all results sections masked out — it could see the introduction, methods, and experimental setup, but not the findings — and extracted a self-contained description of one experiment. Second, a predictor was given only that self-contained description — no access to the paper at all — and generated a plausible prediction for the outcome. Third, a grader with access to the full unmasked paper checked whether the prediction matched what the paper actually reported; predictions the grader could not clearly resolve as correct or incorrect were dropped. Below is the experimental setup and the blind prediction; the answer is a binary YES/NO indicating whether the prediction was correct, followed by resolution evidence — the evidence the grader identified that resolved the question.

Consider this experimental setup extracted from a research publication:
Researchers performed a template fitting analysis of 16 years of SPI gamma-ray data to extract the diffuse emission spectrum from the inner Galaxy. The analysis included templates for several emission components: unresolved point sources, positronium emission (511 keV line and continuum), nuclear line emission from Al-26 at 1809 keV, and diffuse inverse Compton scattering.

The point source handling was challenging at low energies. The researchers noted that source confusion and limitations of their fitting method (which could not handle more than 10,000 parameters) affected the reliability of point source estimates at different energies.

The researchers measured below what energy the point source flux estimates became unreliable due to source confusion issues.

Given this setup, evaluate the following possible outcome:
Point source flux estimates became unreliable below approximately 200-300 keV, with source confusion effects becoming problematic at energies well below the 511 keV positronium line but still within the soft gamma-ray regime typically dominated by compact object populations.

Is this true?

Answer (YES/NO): NO